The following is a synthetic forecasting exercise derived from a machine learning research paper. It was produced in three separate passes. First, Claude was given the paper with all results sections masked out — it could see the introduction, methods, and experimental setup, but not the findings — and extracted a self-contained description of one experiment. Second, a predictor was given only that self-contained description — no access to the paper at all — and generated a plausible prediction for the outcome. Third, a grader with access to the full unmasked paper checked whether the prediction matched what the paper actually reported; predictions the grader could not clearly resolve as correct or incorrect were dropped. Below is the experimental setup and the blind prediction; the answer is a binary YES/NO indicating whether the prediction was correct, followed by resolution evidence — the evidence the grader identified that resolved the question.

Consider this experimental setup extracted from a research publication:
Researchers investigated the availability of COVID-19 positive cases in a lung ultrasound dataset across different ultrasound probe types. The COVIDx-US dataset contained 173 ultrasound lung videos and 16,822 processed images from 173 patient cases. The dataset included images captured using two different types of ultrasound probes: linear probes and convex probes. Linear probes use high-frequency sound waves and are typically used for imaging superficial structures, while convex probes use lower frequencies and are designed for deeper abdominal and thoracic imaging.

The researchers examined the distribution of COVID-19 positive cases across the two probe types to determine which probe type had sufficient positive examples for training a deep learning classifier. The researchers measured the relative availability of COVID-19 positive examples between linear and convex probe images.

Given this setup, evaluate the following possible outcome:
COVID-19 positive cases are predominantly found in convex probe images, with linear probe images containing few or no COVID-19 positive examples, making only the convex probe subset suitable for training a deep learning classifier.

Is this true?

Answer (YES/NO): YES